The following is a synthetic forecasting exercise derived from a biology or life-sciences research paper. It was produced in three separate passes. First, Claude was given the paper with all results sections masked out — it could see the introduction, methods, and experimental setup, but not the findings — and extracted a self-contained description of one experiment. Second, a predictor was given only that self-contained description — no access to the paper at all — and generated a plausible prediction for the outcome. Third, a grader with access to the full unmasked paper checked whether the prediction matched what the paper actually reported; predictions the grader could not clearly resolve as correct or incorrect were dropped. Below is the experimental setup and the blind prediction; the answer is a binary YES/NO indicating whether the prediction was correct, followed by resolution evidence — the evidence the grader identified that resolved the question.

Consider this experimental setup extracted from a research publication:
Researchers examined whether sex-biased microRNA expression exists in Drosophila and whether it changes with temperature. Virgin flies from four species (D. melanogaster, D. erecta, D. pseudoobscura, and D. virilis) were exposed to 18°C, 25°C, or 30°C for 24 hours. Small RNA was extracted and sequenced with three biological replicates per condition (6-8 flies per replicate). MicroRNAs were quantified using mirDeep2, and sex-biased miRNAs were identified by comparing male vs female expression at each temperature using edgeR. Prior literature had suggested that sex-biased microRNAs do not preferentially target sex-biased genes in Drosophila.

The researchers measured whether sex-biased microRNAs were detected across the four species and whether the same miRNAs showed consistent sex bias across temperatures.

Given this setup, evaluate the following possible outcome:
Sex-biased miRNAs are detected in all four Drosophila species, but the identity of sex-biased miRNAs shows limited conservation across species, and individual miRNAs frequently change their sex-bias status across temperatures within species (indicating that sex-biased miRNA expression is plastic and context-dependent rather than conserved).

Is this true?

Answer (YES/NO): NO